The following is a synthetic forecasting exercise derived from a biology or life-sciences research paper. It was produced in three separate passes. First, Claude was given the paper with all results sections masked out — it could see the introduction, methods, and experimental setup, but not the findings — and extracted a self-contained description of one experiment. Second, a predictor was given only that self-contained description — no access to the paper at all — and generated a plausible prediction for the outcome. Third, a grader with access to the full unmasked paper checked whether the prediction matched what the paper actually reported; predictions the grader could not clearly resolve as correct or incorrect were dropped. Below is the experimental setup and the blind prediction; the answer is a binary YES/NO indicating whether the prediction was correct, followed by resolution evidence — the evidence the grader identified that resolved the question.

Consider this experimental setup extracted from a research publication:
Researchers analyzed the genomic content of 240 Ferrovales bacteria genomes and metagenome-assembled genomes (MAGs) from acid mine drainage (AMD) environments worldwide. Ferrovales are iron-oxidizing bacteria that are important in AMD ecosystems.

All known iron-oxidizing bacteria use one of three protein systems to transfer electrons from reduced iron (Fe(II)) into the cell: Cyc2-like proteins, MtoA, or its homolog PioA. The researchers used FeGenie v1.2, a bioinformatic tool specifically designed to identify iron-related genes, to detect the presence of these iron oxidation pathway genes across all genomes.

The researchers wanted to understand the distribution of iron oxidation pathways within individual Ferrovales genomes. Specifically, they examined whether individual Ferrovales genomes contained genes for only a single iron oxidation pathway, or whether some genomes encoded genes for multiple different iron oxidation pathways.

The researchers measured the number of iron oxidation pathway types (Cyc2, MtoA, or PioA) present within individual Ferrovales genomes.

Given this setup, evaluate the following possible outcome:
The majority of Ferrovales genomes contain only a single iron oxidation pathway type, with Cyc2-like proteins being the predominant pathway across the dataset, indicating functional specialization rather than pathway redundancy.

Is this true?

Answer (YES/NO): YES